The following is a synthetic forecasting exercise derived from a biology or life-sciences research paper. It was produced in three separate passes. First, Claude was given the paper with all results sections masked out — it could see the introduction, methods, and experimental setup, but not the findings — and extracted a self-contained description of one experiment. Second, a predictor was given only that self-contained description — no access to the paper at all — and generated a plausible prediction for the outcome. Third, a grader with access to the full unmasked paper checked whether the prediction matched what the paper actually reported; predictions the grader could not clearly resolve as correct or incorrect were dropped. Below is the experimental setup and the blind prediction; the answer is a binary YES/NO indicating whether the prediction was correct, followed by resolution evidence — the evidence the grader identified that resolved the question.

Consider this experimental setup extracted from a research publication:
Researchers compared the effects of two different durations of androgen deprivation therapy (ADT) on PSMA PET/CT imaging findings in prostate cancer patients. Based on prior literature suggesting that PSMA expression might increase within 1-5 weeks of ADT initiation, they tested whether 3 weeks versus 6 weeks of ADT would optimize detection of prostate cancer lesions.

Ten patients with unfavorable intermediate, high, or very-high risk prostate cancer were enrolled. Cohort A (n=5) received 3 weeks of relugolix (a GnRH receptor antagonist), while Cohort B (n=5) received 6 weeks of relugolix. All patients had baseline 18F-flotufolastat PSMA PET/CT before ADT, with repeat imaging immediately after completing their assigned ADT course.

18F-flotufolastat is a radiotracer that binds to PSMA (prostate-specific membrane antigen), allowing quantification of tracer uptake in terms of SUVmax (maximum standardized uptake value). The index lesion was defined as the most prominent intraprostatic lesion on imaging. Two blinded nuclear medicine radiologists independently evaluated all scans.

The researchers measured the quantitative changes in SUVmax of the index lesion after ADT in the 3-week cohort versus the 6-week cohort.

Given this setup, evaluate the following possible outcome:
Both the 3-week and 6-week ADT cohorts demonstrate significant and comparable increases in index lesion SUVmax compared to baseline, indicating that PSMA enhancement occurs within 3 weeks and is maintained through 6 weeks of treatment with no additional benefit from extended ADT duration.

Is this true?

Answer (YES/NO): NO